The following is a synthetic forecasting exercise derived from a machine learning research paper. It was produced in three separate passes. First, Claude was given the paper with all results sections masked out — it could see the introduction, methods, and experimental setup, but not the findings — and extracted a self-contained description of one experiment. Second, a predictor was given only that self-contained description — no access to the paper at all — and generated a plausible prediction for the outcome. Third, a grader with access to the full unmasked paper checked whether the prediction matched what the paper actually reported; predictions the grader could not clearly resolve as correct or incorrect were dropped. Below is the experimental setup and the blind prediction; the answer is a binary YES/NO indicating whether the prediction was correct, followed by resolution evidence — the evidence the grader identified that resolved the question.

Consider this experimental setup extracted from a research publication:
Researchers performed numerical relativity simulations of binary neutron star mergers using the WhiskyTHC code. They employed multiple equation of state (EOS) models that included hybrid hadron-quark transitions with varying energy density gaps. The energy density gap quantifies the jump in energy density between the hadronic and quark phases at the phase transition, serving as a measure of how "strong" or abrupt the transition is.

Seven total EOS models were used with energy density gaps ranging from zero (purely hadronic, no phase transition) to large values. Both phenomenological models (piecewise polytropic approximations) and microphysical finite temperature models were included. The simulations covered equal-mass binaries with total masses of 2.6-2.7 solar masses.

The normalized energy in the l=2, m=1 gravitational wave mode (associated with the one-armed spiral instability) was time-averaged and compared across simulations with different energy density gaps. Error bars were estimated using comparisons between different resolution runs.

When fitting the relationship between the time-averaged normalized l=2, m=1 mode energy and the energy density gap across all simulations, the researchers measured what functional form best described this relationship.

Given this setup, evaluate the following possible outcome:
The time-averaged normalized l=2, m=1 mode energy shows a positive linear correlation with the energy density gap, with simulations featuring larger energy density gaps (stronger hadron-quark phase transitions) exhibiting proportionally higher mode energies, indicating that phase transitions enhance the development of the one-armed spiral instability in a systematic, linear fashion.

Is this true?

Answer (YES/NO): NO